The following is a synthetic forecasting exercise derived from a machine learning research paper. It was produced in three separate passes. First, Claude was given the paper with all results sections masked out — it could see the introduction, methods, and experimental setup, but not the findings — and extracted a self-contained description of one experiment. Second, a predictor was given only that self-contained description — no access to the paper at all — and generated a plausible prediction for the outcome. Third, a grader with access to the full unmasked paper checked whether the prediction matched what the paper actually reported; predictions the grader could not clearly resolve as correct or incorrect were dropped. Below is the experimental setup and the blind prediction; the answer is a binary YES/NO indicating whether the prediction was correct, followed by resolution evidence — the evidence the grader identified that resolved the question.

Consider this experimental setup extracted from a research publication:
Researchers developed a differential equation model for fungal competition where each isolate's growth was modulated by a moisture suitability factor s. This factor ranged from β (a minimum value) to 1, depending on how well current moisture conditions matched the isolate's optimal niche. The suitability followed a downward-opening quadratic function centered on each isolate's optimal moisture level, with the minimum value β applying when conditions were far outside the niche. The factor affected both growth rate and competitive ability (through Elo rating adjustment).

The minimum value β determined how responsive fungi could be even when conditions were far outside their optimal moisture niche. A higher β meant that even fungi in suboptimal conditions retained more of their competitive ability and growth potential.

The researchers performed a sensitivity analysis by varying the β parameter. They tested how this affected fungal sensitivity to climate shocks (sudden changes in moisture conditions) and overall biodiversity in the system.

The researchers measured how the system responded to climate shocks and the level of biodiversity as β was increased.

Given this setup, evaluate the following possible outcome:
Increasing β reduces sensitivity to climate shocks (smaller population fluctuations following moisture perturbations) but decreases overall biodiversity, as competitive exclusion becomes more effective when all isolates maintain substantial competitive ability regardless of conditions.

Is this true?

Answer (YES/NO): YES